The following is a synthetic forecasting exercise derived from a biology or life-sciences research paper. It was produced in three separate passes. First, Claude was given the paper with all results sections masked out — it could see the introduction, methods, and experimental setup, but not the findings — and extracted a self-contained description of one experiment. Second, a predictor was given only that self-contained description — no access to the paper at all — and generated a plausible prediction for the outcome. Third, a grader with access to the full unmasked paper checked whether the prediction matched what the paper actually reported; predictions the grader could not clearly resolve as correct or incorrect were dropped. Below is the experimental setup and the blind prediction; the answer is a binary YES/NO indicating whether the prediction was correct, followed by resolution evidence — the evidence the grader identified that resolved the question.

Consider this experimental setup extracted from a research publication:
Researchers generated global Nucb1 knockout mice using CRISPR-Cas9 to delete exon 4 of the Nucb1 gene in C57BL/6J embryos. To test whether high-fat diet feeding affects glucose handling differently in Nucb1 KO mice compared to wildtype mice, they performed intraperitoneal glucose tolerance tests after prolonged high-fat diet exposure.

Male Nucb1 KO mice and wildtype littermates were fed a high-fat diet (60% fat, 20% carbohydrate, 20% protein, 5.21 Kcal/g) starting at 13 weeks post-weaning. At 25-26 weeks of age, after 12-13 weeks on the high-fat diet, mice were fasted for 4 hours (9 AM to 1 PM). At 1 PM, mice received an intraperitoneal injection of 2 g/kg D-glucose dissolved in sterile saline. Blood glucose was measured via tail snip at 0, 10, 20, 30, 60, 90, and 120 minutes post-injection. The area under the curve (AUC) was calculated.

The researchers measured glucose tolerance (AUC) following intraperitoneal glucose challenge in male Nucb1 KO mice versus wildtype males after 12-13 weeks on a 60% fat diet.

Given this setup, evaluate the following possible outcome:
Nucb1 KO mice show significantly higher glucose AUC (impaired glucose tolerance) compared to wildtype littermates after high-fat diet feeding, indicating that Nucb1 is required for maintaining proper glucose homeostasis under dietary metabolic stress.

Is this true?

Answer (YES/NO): NO